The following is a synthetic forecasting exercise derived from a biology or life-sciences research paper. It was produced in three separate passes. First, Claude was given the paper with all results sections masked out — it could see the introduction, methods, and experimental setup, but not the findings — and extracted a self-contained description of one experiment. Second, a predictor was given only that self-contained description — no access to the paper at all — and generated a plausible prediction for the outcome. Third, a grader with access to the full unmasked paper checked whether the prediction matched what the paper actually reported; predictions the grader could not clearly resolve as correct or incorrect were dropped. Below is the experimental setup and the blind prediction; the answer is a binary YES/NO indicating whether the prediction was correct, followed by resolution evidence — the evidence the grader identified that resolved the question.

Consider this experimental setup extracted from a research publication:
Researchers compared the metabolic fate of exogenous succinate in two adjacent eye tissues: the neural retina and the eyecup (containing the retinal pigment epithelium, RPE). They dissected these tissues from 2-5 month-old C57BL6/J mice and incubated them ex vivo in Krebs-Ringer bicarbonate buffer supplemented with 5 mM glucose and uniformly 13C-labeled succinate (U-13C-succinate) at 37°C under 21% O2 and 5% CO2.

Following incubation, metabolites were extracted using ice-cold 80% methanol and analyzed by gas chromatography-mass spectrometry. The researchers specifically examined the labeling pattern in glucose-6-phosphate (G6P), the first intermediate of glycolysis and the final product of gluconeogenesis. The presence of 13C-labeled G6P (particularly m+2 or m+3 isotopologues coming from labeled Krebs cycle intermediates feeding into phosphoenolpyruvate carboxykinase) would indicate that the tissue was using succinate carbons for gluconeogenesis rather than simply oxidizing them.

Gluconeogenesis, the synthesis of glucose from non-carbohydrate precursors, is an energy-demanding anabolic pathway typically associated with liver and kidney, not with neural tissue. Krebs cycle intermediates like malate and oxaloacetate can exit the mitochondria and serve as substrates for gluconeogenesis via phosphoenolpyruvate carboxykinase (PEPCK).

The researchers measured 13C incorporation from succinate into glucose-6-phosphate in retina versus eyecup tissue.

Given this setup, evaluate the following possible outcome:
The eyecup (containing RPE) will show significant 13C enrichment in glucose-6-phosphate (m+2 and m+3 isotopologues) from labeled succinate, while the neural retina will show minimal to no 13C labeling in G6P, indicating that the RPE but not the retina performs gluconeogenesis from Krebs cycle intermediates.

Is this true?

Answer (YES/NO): NO